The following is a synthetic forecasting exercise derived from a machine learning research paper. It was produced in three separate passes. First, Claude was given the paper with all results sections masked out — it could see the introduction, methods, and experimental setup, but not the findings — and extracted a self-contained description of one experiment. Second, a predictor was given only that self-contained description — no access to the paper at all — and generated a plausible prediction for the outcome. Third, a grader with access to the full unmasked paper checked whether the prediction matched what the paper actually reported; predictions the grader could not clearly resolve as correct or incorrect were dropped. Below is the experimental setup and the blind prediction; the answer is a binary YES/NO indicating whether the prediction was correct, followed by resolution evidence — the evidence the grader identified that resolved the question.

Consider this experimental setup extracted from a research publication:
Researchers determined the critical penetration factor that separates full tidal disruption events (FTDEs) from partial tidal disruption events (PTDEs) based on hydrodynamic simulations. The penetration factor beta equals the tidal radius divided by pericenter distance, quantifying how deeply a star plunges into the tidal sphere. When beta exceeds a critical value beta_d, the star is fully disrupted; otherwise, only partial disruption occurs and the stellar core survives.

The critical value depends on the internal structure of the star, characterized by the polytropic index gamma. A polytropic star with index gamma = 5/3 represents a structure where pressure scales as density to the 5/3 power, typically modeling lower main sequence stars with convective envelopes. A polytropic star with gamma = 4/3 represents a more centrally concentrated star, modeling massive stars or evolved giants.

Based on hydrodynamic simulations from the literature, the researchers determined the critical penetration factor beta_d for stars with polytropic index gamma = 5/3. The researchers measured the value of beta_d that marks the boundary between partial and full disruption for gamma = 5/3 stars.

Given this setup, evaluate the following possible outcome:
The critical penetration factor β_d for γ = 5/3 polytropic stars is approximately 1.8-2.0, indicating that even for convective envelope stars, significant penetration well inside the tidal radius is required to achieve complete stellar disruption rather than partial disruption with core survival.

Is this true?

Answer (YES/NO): NO